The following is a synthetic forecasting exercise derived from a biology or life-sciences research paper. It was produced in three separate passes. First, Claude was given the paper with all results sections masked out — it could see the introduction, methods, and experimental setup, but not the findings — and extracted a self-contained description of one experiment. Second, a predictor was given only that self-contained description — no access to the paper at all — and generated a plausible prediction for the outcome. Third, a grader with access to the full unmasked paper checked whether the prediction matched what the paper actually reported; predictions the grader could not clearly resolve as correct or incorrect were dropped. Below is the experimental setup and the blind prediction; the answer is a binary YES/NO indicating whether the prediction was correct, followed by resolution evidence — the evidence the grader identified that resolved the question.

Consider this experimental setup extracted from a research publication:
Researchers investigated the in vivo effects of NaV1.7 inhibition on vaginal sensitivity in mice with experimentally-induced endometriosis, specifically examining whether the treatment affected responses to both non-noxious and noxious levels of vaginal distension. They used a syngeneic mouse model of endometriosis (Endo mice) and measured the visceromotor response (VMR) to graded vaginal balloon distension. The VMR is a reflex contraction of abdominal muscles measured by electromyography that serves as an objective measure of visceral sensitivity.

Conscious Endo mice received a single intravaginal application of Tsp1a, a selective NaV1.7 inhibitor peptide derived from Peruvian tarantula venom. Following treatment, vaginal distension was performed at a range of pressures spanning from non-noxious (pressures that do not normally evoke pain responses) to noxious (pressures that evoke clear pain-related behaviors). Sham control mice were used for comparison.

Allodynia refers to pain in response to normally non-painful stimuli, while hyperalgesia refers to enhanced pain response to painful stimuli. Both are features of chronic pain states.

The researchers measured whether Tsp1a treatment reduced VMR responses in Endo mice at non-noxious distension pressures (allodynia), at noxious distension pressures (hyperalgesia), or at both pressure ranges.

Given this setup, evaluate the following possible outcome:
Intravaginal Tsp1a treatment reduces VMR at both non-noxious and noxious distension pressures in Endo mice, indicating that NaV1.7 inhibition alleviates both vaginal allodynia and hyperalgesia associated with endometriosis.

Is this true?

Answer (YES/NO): YES